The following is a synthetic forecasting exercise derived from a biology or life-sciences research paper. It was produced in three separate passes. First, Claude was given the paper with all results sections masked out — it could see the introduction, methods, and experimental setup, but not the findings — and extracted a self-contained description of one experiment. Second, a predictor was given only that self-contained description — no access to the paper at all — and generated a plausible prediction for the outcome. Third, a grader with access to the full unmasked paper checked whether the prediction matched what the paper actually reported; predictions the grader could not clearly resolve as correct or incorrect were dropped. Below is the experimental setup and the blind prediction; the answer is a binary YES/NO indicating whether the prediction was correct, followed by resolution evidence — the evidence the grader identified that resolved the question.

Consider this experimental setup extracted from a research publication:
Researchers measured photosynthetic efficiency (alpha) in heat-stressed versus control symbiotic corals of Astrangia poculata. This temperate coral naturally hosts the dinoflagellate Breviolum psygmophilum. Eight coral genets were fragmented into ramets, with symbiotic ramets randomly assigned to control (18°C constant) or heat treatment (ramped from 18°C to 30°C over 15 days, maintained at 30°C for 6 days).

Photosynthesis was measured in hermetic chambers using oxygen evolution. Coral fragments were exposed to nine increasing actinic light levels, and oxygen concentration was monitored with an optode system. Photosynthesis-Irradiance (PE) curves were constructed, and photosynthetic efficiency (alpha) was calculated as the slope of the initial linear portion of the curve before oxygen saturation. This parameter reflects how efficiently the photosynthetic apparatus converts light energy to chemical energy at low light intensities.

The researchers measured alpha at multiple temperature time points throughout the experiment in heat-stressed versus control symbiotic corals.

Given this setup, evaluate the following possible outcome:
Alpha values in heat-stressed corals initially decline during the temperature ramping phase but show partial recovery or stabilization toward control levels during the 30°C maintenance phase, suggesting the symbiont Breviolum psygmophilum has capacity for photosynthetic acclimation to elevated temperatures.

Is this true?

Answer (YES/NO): NO